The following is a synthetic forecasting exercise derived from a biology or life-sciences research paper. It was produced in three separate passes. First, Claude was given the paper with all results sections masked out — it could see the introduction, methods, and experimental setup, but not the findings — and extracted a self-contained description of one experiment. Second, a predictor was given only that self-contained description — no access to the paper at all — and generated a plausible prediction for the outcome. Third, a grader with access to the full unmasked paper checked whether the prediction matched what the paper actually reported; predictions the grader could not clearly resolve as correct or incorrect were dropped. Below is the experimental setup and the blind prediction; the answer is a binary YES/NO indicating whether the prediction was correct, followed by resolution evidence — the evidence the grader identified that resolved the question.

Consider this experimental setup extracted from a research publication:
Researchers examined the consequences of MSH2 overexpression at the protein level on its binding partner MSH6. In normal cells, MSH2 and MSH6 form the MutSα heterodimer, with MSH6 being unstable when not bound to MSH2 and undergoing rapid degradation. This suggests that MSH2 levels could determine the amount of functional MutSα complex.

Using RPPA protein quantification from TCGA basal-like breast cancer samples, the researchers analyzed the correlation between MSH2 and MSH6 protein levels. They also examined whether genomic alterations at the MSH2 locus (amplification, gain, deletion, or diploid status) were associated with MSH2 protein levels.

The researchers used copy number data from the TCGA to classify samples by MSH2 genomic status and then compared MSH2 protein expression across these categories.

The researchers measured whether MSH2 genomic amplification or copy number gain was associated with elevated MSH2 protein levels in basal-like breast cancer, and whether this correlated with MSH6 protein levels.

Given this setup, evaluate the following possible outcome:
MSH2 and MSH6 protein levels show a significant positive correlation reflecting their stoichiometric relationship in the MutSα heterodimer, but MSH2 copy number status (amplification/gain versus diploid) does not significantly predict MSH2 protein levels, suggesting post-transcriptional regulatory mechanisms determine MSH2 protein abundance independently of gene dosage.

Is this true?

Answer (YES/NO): NO